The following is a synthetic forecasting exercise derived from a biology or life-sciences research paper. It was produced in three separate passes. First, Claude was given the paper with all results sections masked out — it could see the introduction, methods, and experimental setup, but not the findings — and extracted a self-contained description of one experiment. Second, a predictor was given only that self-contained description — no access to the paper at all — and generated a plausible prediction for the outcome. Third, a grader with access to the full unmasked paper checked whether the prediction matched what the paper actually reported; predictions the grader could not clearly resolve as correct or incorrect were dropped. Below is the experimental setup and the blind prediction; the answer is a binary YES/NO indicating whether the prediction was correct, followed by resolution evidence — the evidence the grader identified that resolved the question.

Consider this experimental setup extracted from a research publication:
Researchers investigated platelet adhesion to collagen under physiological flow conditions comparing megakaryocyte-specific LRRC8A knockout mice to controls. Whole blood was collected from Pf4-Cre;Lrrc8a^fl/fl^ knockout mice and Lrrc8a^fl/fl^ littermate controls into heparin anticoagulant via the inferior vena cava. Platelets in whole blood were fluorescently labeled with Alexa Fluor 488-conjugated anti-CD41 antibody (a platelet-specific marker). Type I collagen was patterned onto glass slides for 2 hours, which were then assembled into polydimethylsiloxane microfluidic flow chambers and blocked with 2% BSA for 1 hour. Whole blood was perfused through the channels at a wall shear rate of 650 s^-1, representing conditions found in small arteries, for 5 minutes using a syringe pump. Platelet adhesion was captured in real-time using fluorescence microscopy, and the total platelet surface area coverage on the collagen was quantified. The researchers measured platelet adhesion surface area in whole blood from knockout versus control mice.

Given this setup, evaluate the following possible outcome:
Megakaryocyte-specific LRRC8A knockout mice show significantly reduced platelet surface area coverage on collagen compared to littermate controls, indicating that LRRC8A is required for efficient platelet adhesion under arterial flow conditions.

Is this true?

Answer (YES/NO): YES